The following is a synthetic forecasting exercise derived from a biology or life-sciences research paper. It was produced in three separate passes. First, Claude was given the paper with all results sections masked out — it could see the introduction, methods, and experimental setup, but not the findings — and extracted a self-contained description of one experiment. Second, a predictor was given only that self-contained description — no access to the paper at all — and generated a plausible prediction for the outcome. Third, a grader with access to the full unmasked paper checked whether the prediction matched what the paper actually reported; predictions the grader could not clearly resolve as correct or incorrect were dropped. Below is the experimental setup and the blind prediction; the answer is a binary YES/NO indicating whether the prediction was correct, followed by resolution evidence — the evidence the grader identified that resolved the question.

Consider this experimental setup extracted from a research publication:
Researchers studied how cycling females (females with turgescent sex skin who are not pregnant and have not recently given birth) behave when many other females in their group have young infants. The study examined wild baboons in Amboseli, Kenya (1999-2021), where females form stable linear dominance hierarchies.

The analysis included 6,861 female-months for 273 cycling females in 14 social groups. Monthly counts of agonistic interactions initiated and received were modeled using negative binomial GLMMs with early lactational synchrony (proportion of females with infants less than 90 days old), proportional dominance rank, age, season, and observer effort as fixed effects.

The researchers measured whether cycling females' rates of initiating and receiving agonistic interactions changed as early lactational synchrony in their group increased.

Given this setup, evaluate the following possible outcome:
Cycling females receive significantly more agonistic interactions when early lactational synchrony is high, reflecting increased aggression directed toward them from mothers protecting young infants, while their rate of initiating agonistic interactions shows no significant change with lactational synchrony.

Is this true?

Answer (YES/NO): NO